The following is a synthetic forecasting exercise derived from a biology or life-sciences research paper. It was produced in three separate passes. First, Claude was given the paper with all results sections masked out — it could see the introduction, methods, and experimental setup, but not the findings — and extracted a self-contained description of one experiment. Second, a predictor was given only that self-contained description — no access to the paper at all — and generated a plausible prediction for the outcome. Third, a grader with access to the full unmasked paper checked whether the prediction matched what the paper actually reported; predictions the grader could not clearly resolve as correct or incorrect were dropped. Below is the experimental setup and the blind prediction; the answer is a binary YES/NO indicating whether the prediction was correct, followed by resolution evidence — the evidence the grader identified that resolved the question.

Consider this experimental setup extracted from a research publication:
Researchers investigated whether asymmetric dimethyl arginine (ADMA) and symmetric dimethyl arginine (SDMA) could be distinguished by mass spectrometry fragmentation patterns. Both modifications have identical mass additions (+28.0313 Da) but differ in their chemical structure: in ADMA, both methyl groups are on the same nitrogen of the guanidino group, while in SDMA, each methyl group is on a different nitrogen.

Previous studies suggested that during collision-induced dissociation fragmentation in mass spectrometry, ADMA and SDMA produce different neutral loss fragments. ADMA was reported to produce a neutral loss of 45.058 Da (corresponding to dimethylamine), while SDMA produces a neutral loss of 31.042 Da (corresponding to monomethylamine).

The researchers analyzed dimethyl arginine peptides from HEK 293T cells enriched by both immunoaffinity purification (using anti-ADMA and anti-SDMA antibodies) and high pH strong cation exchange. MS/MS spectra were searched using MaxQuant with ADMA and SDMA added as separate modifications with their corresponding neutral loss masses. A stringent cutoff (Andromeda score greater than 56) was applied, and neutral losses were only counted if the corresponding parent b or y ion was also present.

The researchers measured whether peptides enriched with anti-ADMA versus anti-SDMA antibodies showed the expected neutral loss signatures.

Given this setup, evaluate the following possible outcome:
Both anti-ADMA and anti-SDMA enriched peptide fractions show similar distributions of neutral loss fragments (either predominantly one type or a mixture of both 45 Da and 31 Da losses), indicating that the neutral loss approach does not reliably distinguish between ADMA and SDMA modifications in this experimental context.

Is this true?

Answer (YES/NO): NO